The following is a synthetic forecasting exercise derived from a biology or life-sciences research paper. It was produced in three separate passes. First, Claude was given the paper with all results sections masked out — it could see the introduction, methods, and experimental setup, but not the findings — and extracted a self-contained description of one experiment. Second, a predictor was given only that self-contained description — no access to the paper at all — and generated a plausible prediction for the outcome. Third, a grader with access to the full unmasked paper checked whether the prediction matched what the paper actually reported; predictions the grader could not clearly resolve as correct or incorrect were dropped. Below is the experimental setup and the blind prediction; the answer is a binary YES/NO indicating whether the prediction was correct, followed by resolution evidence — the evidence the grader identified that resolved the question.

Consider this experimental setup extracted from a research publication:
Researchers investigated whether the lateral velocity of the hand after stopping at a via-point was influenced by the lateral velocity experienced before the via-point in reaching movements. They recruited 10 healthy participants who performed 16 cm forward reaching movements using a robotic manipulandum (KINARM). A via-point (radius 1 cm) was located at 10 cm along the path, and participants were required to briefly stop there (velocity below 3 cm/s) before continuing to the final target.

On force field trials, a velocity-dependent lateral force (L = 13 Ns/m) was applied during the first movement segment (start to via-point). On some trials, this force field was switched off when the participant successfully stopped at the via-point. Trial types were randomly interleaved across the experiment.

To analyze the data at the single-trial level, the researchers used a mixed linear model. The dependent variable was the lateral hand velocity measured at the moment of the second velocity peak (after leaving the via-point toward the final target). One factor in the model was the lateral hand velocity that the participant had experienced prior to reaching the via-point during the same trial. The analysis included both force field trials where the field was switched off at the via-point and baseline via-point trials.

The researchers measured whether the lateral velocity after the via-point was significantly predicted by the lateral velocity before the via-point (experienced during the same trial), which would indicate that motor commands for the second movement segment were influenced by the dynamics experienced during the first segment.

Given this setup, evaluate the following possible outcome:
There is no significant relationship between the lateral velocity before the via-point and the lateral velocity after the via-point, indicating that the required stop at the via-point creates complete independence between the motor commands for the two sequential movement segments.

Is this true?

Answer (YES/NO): NO